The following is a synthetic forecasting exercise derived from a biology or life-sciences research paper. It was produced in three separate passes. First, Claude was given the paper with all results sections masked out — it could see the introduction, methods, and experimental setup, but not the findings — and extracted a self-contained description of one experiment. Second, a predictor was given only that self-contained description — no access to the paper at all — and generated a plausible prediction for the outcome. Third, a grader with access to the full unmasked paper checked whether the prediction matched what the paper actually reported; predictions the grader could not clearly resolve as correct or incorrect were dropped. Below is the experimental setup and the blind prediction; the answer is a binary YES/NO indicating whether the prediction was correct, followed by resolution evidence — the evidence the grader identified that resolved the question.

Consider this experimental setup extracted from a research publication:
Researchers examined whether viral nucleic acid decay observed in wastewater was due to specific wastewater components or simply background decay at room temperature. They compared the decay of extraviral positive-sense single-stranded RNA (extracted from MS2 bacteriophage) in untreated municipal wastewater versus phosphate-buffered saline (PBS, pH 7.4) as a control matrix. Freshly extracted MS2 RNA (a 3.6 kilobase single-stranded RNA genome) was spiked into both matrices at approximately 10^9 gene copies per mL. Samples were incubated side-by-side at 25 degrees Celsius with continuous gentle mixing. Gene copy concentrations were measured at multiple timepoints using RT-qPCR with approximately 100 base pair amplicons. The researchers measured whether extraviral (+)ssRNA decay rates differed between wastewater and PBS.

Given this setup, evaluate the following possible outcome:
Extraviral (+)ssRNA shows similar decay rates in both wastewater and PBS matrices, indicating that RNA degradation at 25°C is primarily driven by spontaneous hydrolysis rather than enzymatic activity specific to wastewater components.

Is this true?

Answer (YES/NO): NO